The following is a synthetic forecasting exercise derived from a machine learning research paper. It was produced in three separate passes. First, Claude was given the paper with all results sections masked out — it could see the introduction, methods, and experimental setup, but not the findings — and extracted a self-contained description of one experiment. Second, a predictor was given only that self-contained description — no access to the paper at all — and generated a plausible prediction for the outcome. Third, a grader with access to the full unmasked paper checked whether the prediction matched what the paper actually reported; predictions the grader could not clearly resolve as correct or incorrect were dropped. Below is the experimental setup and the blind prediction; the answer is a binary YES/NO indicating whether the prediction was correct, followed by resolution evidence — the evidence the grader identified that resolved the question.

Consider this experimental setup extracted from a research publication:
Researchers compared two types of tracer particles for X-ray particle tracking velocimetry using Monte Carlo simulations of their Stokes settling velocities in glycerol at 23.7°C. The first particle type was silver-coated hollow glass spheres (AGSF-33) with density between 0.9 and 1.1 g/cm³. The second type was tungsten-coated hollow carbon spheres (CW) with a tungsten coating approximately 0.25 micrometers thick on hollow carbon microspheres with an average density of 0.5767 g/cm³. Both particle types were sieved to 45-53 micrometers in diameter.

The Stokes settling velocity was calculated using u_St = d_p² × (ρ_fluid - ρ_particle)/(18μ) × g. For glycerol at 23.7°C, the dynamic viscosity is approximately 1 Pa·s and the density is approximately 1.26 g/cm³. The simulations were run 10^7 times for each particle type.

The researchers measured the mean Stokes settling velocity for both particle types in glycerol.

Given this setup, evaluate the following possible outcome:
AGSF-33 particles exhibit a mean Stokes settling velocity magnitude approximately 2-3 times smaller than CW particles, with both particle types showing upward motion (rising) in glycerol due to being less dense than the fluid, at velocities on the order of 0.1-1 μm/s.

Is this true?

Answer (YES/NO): NO